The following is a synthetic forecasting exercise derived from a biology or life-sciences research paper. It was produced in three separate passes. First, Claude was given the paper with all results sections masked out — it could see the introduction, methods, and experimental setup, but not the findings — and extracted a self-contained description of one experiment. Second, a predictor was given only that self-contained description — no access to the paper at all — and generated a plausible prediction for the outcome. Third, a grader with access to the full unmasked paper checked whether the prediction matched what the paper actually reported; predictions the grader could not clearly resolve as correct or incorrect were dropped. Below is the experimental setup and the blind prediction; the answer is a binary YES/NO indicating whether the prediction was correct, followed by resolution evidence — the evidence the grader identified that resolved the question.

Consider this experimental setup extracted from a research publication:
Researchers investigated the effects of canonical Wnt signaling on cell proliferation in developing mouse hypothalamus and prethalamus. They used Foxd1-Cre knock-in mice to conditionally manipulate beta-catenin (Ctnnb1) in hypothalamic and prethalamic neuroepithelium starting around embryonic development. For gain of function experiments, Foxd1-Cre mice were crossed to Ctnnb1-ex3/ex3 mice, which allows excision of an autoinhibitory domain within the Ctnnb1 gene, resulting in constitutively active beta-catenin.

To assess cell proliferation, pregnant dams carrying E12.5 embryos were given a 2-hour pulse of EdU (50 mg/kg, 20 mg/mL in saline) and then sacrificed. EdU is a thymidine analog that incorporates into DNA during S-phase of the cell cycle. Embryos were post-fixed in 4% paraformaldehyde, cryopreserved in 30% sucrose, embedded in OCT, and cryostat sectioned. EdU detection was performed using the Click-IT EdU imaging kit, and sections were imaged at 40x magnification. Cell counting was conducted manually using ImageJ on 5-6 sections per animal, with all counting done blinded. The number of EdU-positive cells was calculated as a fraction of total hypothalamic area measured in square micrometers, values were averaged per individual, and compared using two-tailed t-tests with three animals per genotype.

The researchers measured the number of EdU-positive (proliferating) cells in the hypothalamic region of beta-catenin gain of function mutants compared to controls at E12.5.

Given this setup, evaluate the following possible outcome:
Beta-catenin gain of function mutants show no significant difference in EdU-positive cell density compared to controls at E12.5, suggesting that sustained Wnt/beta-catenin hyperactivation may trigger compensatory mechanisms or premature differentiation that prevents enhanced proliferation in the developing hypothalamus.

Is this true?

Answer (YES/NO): NO